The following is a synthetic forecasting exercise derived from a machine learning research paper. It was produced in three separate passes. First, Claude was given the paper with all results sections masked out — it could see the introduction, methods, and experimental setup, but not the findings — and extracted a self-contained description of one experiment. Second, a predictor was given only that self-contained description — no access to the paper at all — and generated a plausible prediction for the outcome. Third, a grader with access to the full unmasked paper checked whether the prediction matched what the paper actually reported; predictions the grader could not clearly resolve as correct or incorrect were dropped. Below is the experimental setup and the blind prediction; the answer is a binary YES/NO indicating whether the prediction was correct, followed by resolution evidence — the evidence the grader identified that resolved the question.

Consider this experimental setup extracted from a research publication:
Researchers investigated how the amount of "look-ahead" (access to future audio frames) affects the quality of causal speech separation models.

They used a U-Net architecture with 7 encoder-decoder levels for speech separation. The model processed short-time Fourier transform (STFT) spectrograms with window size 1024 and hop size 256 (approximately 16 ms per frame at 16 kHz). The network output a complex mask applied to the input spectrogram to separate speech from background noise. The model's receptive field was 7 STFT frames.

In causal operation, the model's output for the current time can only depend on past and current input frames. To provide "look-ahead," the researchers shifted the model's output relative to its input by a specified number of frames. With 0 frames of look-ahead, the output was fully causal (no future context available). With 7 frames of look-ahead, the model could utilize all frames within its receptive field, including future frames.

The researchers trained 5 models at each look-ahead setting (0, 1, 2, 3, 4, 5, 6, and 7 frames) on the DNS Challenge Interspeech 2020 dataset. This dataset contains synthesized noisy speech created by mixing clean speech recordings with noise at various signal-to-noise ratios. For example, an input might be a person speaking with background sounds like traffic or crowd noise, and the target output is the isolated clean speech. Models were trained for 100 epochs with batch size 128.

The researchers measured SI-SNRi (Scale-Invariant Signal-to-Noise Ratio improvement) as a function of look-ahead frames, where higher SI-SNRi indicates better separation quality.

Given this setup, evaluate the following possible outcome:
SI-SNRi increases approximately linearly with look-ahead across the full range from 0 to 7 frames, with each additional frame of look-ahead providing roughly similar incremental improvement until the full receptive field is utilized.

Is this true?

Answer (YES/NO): NO